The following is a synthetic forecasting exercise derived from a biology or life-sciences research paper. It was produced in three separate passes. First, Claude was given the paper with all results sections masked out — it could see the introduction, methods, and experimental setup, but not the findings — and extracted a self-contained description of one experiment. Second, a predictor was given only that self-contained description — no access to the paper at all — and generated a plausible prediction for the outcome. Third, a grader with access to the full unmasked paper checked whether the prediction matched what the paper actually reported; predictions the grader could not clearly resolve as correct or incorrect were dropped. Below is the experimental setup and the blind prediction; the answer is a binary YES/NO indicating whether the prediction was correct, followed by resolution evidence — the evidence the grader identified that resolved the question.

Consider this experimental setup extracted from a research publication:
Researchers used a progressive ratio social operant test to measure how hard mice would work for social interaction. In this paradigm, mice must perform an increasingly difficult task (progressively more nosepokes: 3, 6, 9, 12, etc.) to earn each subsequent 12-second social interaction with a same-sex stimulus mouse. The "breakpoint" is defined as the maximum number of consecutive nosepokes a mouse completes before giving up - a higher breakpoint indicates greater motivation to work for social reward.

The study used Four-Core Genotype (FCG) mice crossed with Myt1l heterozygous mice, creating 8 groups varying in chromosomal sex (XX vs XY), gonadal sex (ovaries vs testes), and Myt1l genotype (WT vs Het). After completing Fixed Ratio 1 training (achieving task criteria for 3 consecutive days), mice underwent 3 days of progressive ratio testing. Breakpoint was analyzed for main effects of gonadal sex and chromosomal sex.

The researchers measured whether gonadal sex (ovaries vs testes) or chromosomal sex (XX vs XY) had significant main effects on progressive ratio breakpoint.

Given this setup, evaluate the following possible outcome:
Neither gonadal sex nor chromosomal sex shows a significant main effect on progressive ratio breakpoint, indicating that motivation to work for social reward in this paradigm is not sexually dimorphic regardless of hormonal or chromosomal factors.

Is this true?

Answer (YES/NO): YES